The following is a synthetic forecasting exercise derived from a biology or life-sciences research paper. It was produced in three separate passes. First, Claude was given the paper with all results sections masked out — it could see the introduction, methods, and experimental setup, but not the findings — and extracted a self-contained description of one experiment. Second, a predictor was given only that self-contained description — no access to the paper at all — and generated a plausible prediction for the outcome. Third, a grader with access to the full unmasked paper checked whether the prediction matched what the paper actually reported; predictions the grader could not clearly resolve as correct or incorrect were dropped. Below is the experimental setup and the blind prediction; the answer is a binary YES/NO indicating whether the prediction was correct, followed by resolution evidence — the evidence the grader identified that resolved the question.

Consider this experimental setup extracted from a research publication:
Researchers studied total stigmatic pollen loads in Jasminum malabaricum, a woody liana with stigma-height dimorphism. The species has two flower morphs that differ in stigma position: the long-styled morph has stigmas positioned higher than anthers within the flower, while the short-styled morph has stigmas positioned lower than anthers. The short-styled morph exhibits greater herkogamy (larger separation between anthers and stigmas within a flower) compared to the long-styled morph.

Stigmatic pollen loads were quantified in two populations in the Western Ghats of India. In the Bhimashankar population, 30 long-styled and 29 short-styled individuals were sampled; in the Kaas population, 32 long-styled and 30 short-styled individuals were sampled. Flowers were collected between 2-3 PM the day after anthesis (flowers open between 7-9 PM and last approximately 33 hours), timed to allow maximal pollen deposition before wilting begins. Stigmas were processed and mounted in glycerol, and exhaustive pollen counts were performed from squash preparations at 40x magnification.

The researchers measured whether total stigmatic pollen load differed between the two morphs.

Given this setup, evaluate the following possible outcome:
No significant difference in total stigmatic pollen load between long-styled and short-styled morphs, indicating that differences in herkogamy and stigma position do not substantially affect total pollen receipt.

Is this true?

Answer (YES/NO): YES